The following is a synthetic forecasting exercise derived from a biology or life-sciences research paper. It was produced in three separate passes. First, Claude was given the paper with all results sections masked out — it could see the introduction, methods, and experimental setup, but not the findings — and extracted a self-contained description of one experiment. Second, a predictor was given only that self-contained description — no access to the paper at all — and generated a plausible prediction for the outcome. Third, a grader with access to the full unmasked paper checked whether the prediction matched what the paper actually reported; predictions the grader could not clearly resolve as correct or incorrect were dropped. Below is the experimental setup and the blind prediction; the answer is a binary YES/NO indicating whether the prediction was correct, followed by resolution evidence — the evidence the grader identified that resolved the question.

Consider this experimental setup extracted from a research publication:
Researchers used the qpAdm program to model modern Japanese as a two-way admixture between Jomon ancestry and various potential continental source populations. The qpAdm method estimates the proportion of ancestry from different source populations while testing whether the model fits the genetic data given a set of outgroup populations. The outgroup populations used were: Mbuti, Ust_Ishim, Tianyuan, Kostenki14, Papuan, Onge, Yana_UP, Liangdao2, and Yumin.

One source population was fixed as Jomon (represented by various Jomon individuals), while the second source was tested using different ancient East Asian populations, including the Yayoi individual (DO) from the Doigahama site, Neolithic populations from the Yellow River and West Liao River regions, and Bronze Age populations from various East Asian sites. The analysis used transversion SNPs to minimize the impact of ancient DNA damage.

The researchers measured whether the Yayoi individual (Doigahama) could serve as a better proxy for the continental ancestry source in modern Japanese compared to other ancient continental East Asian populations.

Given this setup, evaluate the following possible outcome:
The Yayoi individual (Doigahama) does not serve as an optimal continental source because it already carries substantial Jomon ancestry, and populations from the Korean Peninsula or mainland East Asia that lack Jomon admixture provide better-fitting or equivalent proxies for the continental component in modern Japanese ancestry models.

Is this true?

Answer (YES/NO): NO